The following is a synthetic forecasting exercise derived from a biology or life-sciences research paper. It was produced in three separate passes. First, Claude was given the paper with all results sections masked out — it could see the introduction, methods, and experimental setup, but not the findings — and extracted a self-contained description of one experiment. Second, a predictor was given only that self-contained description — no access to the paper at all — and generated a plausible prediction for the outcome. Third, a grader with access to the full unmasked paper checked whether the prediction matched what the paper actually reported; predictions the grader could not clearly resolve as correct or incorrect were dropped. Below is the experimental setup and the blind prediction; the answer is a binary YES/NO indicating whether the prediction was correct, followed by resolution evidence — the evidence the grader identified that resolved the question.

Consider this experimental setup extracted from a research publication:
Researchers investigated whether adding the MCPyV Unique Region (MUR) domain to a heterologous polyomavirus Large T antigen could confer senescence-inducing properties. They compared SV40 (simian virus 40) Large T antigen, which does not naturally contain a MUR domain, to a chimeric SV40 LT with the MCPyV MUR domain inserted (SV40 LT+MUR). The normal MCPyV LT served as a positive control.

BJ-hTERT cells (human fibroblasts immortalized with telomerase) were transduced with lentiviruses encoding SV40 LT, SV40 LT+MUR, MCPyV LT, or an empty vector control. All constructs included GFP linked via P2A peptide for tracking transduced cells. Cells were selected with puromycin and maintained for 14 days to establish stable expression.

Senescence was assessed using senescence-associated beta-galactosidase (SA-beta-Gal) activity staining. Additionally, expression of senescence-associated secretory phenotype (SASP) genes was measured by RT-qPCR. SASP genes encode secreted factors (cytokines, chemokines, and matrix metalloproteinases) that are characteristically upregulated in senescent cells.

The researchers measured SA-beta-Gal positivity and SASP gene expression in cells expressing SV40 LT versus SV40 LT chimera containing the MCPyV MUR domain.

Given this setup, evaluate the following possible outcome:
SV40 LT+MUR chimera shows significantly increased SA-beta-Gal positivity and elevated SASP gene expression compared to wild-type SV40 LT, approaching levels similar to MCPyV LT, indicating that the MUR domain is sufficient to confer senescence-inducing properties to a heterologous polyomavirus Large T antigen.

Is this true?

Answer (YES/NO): NO